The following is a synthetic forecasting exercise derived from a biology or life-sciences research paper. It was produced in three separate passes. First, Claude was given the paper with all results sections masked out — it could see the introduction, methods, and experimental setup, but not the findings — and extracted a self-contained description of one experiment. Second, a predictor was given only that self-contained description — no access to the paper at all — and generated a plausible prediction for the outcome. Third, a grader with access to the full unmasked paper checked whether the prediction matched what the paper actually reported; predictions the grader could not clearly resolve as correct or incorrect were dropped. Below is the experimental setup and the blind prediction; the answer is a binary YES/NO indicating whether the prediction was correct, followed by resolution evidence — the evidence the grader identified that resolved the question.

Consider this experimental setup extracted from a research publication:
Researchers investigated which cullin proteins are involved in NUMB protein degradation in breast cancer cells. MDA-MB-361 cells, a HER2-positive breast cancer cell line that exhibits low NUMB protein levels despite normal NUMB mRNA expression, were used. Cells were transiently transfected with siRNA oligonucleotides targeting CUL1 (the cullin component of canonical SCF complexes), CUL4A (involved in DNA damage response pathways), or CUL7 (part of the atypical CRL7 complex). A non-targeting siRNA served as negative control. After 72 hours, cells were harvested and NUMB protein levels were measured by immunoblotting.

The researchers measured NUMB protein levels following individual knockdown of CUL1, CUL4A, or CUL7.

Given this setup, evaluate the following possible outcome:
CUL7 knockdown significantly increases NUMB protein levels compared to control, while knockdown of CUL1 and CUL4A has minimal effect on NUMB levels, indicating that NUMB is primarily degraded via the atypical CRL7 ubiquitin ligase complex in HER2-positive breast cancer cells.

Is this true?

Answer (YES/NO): NO